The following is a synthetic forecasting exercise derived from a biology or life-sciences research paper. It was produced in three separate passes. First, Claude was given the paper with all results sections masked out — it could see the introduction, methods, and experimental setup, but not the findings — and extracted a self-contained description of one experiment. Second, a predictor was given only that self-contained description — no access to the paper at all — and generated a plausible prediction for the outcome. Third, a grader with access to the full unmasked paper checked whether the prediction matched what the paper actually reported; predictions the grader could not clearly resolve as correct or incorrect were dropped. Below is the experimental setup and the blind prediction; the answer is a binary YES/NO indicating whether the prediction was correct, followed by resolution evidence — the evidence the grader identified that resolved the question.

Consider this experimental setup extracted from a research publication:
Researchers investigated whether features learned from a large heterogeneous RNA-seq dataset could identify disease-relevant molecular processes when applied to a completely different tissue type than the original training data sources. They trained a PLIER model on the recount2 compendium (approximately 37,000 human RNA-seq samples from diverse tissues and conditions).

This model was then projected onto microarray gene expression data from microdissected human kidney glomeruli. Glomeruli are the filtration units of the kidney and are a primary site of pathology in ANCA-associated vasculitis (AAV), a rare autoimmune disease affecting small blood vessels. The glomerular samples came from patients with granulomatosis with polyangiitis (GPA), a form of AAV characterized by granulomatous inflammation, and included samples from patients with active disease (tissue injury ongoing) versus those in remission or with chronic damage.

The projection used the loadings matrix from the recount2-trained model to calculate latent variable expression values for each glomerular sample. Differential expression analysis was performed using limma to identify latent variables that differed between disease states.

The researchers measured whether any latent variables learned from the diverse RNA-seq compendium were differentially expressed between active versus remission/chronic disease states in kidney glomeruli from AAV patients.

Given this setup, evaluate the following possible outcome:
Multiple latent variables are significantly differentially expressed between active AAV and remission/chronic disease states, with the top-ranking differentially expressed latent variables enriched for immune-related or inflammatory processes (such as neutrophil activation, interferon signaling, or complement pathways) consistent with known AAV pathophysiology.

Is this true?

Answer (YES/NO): YES